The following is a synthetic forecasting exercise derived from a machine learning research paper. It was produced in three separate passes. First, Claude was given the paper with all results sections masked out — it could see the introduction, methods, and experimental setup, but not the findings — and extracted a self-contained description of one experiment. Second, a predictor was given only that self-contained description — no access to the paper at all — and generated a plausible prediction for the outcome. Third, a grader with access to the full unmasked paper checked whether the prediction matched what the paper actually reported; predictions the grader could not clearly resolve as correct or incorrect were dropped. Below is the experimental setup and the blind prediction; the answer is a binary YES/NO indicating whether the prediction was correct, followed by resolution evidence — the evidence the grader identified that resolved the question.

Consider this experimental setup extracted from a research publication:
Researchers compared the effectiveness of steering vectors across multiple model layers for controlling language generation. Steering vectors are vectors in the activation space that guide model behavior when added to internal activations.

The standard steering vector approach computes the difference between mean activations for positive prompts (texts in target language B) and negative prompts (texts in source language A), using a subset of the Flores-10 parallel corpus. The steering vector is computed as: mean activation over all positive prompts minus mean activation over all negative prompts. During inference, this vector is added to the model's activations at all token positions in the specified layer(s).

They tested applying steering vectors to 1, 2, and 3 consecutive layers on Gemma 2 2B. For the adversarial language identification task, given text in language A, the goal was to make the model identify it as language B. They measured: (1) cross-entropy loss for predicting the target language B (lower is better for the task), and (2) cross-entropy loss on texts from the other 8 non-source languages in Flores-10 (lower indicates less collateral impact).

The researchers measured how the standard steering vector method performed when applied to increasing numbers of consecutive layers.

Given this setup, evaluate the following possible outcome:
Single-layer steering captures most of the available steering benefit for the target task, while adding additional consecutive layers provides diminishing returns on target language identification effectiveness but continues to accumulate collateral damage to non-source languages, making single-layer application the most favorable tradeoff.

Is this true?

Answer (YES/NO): NO